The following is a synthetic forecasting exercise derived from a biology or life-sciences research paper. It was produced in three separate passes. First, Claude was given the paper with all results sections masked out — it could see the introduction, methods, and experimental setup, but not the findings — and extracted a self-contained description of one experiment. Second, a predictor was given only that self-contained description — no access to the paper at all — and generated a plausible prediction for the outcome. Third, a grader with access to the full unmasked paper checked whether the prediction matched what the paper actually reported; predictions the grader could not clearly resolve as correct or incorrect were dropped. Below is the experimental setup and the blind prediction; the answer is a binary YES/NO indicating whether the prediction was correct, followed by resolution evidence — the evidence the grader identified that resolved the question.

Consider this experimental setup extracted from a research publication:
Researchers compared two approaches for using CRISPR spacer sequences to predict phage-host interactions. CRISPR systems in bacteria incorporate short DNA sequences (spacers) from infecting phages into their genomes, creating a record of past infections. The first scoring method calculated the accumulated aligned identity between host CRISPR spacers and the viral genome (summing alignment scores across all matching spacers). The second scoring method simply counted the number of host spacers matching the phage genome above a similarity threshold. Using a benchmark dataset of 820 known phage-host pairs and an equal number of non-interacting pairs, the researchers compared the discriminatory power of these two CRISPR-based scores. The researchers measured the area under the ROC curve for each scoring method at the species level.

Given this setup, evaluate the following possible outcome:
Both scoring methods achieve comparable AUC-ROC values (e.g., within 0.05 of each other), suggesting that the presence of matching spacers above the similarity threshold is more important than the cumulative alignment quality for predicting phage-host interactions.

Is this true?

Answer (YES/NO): NO